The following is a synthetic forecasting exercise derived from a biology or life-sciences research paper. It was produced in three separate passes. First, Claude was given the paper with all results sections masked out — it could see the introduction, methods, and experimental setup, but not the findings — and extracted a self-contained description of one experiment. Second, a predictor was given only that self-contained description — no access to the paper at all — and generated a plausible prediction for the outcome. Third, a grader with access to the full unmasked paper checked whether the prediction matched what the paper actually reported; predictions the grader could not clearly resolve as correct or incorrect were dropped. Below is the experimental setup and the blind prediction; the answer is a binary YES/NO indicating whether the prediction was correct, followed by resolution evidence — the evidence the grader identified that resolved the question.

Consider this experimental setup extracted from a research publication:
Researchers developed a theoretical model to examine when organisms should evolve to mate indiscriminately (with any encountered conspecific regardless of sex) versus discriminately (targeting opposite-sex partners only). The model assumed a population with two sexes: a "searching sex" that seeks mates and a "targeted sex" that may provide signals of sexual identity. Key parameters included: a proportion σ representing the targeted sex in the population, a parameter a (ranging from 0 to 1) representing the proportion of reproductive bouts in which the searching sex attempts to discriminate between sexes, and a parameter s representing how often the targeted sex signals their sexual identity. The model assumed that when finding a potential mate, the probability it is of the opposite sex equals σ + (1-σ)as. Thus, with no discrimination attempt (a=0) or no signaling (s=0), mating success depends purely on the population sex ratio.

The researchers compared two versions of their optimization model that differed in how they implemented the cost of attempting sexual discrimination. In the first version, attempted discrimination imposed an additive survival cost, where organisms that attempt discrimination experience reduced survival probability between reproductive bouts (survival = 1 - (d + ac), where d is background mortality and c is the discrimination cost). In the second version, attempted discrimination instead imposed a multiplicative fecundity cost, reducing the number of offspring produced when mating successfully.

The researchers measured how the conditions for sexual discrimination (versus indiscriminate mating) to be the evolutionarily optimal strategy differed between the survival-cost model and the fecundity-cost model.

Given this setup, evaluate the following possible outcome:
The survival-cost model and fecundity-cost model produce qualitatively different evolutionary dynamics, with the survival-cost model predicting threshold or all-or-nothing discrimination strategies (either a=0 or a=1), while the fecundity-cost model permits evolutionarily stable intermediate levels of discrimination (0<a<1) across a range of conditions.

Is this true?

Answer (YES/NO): NO